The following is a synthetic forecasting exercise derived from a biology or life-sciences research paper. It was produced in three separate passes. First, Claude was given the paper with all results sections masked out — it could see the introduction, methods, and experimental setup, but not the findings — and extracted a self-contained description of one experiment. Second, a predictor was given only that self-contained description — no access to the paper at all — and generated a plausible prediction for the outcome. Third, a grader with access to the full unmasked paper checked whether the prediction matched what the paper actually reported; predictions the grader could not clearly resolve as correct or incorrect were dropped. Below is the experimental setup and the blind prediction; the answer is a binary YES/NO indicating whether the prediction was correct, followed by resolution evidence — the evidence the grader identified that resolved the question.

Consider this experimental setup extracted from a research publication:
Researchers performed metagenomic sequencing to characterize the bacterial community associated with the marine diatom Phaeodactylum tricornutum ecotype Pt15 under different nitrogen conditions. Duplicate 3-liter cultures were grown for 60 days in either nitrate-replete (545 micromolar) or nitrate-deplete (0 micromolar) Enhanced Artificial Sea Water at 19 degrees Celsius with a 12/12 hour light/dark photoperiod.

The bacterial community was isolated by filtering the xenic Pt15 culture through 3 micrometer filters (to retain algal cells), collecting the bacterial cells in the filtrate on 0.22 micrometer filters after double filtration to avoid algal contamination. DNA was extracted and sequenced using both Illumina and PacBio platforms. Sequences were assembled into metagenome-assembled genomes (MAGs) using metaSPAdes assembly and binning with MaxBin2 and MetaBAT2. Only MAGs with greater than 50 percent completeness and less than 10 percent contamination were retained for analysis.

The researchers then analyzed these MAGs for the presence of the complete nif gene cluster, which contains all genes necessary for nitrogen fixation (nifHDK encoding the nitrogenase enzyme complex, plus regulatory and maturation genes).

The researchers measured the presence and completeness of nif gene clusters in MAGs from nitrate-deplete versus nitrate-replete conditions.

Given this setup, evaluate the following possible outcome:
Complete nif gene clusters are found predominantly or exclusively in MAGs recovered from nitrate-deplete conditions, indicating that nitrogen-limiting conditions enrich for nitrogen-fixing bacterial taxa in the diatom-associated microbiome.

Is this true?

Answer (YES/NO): YES